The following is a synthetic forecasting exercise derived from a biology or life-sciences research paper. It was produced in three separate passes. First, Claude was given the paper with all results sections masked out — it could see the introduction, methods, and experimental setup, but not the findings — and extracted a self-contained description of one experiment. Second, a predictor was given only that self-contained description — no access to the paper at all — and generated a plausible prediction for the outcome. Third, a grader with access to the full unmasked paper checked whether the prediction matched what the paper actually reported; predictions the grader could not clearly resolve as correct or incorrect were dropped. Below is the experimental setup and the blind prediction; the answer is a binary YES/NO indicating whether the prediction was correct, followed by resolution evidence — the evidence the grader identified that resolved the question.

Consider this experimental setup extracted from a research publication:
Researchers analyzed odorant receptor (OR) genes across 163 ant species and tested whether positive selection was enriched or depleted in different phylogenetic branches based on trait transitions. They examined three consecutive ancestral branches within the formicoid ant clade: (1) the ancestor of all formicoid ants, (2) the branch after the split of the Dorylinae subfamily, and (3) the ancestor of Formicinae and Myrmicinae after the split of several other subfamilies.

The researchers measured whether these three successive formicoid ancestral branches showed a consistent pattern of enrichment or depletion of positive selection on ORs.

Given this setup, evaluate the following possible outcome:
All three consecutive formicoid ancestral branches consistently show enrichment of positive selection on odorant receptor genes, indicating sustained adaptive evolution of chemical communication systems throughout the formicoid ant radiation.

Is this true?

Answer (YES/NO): NO